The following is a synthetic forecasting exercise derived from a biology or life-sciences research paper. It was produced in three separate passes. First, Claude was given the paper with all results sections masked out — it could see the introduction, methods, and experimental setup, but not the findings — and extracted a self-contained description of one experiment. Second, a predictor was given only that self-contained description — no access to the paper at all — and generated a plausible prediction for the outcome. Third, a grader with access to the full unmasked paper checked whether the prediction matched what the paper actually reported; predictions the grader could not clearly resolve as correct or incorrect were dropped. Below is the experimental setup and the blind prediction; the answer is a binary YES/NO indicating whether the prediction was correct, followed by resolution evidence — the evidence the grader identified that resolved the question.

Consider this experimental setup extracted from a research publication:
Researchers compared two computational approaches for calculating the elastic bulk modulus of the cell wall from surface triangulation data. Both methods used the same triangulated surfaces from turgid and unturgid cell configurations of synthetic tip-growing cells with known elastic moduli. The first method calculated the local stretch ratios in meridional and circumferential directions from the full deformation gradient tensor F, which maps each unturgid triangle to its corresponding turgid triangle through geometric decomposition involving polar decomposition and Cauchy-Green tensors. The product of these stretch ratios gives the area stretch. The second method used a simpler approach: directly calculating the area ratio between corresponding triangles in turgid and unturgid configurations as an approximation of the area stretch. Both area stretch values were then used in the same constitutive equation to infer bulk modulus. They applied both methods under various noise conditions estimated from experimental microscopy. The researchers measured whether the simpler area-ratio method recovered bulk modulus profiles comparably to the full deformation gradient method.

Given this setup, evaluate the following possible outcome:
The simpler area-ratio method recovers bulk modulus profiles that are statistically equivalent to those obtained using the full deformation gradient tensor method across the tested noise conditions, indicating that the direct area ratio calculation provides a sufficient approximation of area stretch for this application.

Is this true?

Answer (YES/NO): YES